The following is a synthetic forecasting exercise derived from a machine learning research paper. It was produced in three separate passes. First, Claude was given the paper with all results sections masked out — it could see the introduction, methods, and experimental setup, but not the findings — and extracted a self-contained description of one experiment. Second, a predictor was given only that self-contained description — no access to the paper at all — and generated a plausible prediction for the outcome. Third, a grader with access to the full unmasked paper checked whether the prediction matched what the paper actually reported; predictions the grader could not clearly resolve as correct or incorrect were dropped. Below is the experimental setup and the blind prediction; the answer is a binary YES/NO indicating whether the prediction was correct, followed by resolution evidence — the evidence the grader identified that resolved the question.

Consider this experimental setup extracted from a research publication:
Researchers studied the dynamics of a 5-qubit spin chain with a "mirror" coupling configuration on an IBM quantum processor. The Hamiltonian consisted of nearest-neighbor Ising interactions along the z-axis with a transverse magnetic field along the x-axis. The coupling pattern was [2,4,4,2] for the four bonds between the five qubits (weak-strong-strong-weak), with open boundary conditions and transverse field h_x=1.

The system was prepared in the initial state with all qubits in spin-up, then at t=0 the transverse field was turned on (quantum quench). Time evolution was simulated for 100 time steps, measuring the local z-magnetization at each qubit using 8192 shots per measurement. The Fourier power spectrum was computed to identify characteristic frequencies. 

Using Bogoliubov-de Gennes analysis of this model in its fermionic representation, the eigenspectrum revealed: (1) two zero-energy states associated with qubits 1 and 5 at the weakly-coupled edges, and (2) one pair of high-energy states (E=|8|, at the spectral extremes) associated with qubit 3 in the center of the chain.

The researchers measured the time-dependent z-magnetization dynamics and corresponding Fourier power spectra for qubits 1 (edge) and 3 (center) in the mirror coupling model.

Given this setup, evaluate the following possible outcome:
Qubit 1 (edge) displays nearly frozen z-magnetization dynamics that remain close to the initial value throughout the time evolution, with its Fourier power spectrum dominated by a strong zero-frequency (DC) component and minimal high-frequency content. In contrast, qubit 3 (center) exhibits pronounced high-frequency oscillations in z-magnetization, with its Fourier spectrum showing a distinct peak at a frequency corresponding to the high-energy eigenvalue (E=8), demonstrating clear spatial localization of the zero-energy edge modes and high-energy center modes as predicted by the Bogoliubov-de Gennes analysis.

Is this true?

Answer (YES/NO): NO